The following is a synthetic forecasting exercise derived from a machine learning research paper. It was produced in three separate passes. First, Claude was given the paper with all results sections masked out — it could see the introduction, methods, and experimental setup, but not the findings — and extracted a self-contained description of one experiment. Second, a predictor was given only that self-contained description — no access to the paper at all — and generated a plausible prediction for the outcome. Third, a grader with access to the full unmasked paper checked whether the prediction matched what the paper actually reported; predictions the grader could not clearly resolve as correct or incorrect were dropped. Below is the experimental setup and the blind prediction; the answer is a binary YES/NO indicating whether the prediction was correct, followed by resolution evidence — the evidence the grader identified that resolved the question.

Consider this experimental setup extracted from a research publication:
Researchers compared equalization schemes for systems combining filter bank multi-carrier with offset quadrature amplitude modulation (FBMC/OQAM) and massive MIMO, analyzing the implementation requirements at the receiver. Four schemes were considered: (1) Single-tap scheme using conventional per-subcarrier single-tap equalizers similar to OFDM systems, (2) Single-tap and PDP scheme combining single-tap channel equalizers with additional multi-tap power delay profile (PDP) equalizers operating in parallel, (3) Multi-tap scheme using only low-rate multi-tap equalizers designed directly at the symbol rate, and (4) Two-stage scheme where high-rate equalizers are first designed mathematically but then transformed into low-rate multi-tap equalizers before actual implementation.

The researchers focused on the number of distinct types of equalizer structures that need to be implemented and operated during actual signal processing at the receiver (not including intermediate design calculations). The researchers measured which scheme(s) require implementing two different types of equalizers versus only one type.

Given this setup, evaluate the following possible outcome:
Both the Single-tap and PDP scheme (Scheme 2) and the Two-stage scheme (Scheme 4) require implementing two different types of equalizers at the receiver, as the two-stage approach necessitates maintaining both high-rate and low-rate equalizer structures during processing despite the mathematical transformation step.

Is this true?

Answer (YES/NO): NO